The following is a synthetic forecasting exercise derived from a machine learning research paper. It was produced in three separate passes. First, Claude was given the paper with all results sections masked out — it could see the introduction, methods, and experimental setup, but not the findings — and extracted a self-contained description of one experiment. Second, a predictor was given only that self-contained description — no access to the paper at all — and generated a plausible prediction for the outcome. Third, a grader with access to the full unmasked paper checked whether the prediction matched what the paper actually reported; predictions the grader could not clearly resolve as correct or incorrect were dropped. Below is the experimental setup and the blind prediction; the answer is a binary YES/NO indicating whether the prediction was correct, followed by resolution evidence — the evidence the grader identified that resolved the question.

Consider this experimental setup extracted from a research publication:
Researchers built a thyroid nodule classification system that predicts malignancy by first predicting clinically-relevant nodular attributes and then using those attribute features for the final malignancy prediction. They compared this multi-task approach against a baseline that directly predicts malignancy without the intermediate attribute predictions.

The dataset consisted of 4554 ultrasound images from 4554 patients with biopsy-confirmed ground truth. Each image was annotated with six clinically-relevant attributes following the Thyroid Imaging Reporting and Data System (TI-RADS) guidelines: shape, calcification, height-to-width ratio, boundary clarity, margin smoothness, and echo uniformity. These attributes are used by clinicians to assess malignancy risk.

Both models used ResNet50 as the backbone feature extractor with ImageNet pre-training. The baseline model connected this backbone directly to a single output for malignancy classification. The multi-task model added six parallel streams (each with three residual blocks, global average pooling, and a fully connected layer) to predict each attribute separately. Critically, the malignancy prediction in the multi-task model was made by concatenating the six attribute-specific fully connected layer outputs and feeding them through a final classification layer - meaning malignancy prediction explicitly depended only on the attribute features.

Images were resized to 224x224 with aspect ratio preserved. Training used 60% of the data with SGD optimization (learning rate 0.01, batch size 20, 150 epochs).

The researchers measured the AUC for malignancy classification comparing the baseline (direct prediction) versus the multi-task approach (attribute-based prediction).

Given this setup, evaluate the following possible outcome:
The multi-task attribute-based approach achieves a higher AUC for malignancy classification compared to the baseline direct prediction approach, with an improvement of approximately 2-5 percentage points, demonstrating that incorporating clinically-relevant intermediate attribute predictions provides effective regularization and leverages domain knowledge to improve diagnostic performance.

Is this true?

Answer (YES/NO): YES